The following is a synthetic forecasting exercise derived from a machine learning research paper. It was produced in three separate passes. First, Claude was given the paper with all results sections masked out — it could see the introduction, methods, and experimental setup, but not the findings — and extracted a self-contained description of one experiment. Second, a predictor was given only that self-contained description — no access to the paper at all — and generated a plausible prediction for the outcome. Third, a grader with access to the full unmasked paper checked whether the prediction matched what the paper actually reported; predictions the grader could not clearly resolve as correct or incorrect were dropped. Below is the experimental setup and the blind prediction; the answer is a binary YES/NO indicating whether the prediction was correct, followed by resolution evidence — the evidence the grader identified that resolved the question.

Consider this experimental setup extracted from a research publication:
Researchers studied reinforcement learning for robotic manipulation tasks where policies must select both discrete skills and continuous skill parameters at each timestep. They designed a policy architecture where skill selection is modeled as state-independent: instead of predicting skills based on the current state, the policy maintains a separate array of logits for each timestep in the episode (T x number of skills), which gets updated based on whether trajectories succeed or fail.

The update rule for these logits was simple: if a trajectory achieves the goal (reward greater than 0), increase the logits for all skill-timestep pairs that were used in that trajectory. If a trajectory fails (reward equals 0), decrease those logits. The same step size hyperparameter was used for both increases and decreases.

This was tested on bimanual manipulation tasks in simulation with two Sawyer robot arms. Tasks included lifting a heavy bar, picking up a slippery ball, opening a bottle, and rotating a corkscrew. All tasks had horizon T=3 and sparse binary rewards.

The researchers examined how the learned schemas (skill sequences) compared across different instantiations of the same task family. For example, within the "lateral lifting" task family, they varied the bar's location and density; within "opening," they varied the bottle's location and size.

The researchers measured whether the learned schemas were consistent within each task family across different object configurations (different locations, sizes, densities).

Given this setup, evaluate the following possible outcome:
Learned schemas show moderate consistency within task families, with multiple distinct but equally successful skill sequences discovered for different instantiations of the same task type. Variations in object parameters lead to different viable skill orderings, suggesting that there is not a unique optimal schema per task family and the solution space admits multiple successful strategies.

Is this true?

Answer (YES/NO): NO